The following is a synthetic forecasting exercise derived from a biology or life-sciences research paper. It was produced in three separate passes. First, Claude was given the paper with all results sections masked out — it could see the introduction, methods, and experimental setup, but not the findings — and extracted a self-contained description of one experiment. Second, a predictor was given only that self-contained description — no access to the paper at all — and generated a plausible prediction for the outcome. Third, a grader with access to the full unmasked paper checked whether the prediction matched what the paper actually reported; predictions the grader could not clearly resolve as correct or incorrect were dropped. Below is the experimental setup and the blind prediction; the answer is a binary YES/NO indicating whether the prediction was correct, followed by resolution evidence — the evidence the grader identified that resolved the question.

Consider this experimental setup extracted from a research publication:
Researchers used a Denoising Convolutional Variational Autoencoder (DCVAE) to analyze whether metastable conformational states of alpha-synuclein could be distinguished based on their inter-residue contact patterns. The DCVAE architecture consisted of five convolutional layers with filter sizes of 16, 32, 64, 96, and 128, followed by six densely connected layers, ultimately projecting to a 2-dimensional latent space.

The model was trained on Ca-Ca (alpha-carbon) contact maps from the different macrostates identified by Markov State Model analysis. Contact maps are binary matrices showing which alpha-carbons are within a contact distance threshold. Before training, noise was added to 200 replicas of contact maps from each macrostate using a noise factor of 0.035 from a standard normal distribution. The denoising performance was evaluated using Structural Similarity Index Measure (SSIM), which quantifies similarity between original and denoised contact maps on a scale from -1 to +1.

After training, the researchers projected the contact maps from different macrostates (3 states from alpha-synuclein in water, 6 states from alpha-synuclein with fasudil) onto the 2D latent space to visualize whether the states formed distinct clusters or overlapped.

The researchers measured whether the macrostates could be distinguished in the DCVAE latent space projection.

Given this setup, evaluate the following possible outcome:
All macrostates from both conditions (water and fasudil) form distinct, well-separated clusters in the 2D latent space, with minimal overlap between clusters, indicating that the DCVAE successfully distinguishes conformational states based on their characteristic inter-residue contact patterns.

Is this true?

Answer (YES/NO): YES